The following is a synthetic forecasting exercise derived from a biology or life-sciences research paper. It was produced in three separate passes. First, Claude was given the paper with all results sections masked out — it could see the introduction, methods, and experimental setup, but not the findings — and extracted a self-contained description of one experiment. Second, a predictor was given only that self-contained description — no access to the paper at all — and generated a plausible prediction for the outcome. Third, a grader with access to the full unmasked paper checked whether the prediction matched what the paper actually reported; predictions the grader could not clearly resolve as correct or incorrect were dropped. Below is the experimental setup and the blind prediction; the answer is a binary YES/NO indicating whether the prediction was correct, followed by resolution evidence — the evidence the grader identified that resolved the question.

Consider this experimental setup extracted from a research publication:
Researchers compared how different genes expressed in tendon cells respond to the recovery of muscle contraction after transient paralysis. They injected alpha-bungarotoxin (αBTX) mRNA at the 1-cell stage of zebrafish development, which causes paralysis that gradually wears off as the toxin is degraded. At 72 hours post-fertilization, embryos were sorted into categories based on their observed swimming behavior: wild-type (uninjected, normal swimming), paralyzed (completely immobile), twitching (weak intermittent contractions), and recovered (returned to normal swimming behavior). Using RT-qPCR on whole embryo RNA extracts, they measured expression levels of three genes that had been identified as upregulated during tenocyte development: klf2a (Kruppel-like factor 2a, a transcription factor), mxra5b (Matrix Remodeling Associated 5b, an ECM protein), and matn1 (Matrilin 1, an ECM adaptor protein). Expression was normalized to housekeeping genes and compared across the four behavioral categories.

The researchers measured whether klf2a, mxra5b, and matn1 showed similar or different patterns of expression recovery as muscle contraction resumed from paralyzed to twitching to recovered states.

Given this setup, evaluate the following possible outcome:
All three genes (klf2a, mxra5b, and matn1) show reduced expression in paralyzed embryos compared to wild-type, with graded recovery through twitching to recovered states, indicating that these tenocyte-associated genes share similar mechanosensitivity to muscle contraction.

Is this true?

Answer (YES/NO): NO